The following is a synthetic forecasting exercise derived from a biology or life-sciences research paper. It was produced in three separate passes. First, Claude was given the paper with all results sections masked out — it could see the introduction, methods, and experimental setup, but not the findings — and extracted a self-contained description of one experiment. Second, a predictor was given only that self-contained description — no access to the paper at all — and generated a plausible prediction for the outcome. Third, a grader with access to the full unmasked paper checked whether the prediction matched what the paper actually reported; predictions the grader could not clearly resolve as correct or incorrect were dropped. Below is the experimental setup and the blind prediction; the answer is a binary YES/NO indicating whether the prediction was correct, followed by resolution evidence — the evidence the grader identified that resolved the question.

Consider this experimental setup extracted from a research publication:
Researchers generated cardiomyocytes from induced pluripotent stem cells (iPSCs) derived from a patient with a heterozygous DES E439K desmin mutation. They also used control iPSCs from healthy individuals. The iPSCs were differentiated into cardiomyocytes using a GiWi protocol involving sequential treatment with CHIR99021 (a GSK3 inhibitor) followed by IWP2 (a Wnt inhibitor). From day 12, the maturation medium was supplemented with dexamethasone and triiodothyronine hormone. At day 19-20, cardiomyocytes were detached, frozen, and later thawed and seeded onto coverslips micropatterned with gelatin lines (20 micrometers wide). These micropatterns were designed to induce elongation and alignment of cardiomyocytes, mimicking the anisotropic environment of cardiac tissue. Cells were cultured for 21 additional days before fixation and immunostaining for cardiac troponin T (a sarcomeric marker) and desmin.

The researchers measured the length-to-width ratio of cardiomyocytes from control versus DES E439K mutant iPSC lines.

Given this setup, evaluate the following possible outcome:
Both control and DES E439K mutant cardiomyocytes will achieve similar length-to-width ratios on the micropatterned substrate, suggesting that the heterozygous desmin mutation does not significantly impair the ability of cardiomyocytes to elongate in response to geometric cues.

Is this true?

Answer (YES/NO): NO